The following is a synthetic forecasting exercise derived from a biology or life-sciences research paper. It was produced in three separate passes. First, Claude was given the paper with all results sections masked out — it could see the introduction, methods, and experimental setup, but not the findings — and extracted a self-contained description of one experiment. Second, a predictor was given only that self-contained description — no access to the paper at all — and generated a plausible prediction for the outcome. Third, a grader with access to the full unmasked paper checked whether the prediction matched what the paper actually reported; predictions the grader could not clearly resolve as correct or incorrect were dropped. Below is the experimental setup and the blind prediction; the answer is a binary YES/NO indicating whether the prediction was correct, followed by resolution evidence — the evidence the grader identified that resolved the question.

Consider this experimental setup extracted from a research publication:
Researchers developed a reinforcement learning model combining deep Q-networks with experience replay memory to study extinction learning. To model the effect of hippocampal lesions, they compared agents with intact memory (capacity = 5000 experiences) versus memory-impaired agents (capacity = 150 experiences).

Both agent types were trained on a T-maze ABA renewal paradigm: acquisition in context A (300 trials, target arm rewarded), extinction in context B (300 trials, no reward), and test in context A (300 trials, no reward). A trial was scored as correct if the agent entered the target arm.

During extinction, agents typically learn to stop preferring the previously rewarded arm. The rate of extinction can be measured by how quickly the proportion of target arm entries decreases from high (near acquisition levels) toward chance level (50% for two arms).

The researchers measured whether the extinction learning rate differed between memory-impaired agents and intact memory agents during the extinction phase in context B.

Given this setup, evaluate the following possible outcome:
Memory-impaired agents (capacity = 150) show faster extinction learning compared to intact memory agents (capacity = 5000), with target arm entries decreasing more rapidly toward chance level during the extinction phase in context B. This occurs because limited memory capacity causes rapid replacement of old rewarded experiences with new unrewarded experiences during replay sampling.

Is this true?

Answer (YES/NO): YES